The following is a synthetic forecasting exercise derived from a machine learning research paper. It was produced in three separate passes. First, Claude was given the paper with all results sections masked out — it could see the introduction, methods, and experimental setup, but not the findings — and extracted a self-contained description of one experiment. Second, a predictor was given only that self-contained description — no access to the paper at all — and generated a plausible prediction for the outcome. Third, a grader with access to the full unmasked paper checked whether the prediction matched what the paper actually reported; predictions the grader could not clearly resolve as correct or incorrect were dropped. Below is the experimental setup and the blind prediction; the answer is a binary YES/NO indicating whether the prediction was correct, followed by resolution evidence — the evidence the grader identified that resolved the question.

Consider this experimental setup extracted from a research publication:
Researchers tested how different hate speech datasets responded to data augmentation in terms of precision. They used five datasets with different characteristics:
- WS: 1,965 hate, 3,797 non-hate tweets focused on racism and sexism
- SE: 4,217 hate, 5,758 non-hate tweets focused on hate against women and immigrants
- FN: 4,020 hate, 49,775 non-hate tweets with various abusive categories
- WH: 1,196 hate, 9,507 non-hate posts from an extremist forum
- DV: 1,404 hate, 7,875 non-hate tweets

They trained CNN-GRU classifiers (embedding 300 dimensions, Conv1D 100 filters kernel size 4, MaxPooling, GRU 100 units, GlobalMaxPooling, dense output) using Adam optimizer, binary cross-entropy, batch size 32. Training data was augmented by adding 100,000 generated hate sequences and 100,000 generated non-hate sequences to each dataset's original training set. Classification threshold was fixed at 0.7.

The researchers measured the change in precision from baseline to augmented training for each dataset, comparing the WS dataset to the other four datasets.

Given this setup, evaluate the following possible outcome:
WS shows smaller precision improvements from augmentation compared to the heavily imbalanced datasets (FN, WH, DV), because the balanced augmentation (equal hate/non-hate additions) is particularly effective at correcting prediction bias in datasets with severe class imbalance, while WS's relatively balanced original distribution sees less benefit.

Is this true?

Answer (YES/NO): NO